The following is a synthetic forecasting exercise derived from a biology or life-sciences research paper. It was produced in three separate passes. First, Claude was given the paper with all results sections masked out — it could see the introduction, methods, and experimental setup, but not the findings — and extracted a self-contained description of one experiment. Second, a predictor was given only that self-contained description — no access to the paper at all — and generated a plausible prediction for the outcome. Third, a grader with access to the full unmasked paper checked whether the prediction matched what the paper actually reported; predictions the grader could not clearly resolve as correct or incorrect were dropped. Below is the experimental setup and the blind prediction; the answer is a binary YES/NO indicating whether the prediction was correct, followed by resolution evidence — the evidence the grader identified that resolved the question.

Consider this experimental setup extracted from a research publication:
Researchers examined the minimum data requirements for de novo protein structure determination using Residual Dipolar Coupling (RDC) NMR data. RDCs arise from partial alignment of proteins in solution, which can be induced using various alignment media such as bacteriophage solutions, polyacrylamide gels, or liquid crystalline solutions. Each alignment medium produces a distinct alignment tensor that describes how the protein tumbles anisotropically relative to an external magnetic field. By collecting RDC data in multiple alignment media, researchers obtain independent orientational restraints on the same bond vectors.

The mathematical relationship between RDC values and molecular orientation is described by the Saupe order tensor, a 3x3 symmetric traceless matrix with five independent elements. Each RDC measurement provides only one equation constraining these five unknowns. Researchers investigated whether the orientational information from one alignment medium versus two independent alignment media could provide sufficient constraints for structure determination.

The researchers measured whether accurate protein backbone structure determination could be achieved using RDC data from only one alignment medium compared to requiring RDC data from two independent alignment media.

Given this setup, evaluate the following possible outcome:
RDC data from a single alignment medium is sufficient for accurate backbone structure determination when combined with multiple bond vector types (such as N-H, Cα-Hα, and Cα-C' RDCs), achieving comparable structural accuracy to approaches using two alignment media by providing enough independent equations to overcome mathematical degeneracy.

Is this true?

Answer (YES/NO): NO